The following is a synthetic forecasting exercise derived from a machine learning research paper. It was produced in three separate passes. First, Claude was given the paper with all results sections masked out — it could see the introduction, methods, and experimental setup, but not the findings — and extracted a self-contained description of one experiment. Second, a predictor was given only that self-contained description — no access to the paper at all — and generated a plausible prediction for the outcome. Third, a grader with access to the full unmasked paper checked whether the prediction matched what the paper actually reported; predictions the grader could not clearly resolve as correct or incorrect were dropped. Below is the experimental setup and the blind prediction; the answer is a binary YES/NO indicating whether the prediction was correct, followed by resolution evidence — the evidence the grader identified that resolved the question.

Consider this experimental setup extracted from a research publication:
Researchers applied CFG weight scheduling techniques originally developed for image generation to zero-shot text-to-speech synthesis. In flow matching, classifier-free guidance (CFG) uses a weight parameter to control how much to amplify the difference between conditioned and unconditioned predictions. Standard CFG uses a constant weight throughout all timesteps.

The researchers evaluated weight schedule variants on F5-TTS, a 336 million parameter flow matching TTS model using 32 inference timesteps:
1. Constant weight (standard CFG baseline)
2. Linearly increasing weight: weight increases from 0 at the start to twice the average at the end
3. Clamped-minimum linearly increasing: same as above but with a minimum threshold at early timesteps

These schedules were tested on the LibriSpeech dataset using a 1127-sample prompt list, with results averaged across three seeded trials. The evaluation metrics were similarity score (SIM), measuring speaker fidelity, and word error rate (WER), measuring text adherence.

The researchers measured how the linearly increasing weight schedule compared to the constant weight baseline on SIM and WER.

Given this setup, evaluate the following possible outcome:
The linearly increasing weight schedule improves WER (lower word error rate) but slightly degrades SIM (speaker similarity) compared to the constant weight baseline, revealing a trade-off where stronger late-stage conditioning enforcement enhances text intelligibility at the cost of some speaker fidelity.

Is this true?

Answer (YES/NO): NO